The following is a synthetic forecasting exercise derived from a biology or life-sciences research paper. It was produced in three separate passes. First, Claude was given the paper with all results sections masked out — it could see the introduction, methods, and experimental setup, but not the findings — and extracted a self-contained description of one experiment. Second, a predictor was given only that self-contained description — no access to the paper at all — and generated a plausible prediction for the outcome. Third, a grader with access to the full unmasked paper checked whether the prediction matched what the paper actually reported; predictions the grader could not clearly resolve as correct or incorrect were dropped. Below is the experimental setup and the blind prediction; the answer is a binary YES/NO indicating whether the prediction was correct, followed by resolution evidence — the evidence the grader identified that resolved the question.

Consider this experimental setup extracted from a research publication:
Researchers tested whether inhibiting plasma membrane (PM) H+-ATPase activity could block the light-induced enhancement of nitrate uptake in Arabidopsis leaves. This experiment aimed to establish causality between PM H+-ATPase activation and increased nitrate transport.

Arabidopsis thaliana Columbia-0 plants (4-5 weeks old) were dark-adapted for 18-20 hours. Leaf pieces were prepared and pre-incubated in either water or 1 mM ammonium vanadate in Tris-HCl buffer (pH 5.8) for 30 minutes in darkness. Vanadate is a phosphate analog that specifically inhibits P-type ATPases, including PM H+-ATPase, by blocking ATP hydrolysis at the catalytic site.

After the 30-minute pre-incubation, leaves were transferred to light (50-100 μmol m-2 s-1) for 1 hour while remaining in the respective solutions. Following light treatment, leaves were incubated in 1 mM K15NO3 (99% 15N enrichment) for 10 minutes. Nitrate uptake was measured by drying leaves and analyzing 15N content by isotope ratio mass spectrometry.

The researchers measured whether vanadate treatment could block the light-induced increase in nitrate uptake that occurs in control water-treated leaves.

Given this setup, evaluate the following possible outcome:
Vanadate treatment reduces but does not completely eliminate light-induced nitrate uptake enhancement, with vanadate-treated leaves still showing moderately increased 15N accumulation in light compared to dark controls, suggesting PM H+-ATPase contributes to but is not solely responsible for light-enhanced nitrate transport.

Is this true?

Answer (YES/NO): NO